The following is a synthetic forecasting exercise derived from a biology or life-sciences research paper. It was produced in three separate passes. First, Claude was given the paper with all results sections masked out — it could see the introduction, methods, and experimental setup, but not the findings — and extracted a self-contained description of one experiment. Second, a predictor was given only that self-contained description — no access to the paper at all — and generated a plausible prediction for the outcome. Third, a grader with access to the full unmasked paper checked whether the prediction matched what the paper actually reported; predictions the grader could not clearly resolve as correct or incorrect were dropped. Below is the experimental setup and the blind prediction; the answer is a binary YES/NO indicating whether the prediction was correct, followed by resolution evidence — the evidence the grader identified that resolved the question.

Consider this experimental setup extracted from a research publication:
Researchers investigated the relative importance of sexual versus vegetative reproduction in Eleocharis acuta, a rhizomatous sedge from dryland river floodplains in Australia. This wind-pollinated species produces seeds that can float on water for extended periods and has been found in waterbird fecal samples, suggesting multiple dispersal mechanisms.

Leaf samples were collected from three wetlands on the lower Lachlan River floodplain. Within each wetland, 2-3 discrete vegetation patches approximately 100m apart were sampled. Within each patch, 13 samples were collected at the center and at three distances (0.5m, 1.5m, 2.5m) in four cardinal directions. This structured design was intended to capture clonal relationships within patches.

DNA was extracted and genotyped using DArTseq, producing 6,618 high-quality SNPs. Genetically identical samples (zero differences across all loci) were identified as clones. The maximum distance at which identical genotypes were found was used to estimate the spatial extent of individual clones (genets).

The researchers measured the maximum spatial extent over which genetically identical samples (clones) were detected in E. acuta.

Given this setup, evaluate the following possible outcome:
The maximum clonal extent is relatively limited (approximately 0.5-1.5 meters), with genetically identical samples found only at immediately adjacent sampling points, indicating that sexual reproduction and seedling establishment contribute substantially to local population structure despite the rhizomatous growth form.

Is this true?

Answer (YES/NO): YES